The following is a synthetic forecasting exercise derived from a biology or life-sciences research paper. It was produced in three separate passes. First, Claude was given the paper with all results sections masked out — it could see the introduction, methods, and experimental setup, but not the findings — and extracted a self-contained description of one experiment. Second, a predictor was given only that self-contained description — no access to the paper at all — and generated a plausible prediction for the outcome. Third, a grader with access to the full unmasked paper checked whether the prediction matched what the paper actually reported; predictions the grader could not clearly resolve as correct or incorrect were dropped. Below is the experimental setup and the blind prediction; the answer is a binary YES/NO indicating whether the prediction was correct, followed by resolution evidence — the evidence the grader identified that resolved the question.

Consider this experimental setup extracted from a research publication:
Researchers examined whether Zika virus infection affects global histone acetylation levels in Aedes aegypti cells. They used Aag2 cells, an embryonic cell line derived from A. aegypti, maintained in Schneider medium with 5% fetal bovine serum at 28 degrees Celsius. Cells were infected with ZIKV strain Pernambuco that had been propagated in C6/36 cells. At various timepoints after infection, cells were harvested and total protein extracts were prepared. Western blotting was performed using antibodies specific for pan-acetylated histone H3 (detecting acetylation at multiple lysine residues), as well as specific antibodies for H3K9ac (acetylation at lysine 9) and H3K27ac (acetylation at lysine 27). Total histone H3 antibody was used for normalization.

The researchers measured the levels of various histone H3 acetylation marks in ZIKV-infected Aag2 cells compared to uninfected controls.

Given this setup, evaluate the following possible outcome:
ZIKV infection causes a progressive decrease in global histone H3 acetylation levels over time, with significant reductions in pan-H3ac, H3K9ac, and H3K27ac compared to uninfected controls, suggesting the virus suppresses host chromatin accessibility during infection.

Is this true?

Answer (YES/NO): NO